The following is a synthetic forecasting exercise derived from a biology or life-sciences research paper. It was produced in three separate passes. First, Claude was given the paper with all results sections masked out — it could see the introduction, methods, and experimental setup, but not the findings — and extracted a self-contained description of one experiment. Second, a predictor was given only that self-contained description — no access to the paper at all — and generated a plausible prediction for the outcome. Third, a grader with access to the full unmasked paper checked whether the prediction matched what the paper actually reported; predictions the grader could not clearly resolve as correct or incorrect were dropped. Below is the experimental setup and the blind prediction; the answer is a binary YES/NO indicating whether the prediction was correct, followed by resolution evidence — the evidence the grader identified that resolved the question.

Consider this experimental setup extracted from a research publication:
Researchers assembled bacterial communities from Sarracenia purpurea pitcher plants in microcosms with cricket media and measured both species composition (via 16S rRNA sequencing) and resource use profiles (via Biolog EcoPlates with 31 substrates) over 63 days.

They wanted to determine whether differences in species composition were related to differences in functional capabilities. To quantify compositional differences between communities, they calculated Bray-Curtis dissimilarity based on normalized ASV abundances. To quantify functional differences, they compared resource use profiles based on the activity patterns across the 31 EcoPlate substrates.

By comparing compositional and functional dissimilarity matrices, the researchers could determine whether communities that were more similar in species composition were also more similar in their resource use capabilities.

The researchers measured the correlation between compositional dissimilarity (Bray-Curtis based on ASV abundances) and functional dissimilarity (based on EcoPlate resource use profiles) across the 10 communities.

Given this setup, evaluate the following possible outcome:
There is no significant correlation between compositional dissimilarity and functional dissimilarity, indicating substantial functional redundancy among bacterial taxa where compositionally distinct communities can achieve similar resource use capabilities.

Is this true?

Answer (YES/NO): NO